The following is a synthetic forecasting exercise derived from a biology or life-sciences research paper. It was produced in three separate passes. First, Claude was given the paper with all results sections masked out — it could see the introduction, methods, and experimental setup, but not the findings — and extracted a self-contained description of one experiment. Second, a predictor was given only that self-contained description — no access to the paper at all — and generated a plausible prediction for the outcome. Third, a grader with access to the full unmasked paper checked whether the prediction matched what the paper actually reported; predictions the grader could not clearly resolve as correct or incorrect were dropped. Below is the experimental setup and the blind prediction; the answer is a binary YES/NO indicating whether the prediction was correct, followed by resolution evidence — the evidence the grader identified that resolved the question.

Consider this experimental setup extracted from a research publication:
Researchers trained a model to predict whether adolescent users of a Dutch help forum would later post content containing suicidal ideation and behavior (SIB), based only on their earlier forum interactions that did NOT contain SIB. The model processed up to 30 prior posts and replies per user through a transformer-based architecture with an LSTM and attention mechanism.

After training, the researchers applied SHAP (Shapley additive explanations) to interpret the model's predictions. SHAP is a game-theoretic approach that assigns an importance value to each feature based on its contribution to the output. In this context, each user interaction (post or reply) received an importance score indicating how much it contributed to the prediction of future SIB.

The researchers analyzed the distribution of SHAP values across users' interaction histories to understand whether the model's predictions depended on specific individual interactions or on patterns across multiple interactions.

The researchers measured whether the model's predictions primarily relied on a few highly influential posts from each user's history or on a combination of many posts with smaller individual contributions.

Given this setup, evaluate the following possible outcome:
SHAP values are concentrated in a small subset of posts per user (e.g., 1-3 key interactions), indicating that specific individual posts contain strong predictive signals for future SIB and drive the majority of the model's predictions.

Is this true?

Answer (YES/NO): NO